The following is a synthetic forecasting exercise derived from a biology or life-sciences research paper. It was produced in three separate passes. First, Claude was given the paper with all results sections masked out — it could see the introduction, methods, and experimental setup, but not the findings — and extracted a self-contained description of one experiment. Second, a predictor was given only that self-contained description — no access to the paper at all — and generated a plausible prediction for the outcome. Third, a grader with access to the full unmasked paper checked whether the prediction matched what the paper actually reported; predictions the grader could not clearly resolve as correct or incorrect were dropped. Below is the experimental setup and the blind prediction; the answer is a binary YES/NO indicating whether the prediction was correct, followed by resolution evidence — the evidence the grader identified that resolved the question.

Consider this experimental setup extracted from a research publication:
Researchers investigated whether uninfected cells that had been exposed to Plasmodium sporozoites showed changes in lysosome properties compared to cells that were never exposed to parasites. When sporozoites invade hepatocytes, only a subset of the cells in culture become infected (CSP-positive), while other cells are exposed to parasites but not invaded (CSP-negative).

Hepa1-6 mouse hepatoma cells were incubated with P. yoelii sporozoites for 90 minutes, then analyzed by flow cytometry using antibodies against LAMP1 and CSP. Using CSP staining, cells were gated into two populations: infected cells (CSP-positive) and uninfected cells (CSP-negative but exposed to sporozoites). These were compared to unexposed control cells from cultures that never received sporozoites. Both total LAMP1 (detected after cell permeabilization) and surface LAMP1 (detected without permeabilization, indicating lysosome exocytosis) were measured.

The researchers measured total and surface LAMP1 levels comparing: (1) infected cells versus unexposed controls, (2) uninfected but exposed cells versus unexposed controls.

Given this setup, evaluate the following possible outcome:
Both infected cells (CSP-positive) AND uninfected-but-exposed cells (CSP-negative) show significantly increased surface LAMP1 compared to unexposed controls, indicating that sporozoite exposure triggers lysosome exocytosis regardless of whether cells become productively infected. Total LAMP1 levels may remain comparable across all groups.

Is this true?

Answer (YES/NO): NO